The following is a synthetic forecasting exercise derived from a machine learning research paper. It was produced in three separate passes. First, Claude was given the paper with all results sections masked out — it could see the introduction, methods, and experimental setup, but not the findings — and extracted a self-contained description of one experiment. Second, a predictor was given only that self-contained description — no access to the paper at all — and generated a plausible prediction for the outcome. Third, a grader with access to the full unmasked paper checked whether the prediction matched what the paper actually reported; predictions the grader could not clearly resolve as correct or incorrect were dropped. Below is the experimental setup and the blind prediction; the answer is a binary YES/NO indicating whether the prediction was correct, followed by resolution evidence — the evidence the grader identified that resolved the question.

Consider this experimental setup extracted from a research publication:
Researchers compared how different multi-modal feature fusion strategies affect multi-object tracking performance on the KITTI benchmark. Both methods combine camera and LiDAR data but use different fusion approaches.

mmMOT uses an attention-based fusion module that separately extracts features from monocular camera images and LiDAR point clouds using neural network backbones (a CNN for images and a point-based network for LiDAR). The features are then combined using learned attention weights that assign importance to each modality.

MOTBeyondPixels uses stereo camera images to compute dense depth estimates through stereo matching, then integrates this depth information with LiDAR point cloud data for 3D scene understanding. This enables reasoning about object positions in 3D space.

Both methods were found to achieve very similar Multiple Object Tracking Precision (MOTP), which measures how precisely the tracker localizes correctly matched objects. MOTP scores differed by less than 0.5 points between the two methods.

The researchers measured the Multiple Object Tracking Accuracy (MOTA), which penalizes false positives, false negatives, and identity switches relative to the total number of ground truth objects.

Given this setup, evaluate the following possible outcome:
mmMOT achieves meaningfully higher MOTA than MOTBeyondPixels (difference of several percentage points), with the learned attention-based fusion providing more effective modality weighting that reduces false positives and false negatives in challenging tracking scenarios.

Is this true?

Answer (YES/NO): NO